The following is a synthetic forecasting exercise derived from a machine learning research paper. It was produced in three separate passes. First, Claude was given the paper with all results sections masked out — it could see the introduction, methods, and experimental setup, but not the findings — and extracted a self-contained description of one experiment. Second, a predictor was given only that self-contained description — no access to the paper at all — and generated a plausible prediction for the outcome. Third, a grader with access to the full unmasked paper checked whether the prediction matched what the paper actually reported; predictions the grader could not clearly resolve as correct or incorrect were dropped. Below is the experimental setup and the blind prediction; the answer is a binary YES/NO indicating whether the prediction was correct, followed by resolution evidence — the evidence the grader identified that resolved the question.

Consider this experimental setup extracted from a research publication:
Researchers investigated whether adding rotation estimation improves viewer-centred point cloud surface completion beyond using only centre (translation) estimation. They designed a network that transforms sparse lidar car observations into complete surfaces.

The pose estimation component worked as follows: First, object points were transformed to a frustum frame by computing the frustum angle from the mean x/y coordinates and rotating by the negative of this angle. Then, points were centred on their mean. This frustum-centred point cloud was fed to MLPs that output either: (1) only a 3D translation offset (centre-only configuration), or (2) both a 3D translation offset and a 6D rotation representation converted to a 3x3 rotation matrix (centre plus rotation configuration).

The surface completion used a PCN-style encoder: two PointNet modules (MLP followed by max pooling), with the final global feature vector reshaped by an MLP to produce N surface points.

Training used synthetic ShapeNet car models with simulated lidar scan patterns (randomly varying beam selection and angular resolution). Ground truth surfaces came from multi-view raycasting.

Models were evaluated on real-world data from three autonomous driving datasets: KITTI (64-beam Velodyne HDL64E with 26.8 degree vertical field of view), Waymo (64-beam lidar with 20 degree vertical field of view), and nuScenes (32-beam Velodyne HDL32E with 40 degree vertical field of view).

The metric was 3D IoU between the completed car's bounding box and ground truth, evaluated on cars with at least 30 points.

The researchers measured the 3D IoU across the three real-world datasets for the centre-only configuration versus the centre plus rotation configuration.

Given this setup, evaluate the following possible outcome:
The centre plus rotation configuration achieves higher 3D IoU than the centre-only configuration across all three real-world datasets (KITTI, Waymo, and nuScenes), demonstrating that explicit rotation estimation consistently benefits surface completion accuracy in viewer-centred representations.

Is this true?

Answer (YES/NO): YES